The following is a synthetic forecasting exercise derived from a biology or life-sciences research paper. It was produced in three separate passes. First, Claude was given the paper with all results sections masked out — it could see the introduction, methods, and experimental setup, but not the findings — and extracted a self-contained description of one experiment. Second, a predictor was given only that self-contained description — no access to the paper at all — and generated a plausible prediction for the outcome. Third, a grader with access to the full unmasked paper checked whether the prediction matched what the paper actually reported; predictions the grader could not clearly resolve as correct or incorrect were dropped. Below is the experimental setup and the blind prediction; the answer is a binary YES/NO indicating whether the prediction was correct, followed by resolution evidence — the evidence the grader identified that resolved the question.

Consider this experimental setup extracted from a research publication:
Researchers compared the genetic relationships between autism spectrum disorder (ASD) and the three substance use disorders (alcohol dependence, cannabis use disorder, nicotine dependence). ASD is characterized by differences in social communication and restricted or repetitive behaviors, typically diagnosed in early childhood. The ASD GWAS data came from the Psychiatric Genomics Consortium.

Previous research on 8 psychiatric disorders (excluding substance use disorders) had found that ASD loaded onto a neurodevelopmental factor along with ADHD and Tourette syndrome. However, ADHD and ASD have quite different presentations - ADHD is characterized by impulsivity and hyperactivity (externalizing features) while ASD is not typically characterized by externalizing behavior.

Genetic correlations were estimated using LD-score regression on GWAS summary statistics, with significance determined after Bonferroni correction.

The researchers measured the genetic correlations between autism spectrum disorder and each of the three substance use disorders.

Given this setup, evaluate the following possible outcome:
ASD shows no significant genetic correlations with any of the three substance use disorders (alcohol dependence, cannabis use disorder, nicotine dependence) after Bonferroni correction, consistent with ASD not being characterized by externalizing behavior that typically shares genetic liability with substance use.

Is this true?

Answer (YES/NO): YES